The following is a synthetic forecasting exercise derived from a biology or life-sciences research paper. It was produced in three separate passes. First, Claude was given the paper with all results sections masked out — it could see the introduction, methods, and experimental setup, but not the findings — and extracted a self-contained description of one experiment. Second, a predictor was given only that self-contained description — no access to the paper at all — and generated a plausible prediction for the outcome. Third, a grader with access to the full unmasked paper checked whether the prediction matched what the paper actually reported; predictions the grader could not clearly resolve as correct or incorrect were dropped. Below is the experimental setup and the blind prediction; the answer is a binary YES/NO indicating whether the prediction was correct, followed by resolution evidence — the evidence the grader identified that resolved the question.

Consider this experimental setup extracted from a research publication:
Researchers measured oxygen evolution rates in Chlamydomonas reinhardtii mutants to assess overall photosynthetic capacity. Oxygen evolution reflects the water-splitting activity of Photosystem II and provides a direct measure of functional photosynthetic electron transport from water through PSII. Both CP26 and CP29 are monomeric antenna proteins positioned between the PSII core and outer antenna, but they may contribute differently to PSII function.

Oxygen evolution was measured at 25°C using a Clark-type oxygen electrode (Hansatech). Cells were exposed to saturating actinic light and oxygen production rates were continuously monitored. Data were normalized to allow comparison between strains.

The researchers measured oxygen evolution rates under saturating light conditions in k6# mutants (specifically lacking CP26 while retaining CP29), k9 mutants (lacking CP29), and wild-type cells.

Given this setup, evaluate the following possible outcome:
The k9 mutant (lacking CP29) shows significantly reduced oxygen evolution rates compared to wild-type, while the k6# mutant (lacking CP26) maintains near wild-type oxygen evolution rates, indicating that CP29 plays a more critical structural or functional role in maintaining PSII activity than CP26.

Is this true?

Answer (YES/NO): YES